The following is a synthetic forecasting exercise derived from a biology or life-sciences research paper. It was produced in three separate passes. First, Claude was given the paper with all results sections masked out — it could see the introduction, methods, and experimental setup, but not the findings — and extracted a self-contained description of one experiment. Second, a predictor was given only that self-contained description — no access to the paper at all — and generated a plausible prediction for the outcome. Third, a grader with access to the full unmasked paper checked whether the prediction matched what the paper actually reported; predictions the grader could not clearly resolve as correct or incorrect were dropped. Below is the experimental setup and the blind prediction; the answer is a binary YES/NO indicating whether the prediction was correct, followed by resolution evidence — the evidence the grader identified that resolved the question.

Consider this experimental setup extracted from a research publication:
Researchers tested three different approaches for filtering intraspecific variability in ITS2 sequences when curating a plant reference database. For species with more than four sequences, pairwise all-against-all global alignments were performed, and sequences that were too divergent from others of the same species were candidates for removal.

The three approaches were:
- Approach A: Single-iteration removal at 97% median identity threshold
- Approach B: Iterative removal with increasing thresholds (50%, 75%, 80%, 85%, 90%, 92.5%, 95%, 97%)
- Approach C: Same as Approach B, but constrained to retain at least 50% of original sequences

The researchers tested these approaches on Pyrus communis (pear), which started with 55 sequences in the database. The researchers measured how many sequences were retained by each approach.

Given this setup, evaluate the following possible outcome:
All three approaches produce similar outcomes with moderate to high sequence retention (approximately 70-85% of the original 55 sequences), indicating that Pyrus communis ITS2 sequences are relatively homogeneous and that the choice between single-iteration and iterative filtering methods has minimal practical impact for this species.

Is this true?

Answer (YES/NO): NO